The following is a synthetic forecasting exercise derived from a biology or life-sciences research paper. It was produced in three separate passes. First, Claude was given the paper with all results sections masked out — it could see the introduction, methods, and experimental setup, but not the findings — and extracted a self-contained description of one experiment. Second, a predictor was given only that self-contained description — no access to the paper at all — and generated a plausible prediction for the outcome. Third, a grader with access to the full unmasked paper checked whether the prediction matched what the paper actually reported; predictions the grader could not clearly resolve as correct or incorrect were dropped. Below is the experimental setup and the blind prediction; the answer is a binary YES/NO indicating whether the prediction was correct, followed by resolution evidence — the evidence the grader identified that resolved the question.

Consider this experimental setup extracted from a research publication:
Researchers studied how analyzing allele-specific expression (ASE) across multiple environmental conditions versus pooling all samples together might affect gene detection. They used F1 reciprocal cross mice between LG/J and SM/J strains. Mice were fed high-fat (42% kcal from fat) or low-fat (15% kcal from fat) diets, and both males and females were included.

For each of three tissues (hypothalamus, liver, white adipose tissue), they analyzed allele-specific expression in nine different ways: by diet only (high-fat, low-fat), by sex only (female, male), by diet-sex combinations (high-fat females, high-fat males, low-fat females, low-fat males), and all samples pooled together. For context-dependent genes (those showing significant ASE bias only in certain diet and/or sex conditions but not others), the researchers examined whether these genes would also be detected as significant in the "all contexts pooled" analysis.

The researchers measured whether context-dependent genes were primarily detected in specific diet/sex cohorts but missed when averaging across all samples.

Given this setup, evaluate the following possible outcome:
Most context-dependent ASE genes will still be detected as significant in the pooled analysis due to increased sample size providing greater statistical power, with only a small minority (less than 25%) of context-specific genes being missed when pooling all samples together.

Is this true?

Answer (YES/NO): NO